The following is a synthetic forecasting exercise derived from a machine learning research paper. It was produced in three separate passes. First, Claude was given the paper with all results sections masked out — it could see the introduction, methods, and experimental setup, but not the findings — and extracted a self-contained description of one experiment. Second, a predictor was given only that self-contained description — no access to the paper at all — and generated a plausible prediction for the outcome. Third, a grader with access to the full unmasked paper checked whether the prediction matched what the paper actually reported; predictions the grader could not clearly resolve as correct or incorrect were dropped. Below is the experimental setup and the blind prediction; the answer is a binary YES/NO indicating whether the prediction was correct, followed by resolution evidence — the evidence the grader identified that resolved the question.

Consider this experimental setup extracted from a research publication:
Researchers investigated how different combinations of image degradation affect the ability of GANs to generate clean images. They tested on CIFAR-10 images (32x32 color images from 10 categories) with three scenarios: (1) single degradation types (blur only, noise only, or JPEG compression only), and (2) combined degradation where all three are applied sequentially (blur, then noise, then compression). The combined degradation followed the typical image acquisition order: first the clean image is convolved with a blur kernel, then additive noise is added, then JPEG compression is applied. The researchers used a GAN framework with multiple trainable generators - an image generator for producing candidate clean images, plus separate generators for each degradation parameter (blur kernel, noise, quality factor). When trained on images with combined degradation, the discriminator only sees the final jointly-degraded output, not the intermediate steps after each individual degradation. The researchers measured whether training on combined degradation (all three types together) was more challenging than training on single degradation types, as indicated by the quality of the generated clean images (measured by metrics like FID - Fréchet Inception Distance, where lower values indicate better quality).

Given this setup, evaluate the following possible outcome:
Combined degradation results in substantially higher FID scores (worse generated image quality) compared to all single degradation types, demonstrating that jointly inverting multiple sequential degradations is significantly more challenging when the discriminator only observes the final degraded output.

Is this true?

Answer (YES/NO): YES